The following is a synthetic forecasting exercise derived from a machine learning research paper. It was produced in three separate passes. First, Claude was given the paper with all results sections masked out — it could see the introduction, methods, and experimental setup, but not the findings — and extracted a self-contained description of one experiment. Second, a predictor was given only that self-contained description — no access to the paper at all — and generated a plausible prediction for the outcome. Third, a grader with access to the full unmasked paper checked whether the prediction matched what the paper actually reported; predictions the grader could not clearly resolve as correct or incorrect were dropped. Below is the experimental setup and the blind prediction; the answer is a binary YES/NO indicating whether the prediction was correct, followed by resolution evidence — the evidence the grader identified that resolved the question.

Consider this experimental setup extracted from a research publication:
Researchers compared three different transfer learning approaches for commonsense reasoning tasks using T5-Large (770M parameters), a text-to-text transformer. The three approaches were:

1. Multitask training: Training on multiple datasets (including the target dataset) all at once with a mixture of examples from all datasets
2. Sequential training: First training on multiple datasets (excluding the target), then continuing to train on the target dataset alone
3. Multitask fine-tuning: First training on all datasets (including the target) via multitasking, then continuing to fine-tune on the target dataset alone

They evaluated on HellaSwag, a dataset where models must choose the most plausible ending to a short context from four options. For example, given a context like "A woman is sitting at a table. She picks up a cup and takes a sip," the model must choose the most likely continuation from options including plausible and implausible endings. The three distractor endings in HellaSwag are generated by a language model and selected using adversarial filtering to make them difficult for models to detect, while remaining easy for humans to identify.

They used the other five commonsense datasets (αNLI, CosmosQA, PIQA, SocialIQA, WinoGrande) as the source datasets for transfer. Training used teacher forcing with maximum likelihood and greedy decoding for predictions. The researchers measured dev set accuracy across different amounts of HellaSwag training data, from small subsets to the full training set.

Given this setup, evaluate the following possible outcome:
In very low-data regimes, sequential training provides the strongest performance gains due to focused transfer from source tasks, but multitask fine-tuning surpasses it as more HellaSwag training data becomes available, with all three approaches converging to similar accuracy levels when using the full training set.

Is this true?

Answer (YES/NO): NO